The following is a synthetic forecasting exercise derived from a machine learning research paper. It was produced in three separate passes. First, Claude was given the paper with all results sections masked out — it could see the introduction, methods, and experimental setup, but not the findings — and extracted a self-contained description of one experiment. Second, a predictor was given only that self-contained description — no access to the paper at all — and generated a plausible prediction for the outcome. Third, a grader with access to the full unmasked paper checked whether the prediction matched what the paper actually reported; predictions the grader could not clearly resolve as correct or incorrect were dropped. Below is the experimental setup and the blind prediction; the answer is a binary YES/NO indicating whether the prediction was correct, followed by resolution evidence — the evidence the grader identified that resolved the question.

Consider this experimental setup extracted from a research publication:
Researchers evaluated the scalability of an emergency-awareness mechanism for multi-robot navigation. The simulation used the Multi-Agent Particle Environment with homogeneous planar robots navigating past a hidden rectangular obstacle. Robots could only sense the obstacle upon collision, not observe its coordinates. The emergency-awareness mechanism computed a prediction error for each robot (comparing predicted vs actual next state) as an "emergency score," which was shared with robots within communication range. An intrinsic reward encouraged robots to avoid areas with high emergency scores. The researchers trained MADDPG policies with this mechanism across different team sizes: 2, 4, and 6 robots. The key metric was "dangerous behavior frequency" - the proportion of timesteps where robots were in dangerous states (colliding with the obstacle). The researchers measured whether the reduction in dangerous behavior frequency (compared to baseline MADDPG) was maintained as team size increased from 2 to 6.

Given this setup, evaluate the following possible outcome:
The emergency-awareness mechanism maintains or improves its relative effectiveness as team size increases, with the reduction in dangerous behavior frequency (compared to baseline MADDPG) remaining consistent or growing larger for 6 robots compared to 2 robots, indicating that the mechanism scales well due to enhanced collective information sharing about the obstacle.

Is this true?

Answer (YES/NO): YES